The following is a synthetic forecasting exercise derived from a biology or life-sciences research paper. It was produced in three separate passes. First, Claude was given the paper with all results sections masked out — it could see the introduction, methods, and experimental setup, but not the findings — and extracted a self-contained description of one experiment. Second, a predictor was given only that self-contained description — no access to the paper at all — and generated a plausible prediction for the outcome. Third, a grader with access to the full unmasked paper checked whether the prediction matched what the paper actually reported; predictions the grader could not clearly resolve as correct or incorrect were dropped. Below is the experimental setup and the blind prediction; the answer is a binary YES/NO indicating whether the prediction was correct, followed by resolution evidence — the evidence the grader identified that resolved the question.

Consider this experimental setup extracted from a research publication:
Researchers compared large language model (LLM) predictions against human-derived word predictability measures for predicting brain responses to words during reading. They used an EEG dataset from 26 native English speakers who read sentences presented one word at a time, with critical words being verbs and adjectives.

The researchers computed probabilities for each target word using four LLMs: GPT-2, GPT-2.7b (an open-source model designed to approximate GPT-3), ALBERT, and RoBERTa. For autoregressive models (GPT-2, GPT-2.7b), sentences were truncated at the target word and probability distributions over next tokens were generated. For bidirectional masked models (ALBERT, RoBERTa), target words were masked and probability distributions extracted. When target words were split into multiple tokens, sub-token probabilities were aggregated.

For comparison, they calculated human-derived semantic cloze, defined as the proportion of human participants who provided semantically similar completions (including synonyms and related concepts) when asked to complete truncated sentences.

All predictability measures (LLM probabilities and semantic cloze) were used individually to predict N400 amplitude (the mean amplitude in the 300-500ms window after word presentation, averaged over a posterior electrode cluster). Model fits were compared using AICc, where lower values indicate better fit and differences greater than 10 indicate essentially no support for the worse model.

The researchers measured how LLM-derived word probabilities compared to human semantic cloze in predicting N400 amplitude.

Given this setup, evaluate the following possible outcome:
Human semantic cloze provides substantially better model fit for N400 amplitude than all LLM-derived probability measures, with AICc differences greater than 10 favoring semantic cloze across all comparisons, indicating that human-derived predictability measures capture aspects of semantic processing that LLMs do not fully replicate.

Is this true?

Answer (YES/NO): NO